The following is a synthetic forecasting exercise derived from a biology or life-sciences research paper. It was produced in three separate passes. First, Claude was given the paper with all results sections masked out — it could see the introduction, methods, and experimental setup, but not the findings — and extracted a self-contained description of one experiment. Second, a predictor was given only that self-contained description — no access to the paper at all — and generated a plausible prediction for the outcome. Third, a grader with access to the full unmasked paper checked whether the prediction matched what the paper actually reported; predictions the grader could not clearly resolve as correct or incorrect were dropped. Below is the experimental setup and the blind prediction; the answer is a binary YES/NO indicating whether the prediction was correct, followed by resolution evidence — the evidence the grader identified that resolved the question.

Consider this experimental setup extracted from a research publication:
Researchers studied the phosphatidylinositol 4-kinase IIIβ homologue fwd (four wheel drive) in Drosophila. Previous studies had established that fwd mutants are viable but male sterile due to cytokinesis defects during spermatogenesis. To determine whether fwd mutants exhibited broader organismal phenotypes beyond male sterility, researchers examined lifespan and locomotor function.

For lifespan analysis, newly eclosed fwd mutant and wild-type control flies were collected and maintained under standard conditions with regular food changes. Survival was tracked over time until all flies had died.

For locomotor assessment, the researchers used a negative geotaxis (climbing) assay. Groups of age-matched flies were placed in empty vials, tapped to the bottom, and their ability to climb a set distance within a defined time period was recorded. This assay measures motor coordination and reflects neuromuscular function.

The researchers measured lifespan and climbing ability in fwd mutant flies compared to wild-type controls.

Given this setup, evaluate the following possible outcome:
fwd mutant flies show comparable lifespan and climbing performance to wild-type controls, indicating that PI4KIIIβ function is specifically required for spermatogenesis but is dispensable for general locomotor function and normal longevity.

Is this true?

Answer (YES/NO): NO